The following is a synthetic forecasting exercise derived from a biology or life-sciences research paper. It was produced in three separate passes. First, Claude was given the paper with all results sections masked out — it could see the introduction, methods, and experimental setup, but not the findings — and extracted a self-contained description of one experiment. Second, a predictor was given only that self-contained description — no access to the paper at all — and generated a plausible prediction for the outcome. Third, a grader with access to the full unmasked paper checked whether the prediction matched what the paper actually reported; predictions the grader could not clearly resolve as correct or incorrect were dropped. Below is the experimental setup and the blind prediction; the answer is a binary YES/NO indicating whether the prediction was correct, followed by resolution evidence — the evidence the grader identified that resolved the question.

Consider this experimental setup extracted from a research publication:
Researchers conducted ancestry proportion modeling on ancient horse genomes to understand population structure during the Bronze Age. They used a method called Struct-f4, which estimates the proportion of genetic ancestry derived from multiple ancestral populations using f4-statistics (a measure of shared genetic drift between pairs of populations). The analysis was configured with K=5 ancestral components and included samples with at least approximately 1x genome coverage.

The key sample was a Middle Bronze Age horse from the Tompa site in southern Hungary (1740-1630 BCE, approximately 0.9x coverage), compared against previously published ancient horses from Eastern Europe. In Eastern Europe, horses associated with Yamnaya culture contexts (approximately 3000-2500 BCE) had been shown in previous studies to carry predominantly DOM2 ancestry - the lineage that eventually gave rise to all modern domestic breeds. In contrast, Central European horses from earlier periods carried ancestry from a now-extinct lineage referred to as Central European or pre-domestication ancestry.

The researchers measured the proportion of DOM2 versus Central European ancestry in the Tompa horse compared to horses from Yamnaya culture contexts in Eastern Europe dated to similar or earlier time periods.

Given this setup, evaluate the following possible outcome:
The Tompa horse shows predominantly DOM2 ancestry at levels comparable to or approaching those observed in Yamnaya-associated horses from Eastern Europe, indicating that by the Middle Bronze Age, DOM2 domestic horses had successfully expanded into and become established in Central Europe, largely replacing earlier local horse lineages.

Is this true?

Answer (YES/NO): NO